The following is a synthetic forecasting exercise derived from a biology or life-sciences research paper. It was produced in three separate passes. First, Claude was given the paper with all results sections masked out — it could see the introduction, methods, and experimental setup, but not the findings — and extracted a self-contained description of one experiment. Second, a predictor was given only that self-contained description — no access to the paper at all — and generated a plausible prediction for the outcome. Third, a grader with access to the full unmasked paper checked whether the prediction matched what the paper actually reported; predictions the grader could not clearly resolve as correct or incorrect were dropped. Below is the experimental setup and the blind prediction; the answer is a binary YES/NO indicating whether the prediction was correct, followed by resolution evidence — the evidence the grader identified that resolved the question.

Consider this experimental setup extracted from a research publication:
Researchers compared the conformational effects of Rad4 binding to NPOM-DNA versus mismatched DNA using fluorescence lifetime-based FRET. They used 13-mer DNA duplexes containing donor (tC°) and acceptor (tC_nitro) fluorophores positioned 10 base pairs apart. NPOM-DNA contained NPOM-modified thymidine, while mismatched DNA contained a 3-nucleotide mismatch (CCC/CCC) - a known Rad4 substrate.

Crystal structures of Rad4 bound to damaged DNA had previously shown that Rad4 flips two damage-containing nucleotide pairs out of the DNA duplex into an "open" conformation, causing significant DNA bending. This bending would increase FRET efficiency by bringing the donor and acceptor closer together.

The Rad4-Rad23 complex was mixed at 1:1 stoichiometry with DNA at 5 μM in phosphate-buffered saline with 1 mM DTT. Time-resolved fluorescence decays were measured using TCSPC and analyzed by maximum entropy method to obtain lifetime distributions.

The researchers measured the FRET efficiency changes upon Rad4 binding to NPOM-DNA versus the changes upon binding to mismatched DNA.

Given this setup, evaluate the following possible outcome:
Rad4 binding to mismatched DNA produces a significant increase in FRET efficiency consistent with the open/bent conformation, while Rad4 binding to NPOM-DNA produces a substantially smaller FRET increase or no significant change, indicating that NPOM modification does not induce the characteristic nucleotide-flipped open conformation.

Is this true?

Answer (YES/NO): NO